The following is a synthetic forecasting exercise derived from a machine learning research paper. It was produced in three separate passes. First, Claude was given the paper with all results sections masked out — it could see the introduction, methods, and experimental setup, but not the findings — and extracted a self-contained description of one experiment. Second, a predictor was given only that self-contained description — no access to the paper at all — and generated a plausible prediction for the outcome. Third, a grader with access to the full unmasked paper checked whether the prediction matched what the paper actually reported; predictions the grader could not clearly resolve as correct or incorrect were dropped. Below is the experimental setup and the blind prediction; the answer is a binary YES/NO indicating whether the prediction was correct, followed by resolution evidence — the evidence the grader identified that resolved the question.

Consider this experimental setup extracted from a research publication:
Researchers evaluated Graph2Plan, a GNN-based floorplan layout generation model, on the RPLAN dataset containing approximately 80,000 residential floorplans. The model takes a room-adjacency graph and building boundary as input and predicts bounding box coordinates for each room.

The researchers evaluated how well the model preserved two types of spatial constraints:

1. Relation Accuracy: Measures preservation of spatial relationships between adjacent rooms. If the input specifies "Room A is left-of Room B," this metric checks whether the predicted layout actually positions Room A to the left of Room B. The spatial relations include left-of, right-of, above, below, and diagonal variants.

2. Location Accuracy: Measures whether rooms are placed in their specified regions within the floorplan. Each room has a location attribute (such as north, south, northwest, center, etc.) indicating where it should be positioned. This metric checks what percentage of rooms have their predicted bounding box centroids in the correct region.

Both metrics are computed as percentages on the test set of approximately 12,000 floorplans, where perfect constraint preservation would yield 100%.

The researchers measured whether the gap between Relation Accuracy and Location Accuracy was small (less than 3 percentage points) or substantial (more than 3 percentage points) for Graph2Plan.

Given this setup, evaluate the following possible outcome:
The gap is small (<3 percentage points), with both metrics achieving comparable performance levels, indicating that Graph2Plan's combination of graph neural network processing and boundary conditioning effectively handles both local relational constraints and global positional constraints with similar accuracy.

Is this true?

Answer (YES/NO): NO